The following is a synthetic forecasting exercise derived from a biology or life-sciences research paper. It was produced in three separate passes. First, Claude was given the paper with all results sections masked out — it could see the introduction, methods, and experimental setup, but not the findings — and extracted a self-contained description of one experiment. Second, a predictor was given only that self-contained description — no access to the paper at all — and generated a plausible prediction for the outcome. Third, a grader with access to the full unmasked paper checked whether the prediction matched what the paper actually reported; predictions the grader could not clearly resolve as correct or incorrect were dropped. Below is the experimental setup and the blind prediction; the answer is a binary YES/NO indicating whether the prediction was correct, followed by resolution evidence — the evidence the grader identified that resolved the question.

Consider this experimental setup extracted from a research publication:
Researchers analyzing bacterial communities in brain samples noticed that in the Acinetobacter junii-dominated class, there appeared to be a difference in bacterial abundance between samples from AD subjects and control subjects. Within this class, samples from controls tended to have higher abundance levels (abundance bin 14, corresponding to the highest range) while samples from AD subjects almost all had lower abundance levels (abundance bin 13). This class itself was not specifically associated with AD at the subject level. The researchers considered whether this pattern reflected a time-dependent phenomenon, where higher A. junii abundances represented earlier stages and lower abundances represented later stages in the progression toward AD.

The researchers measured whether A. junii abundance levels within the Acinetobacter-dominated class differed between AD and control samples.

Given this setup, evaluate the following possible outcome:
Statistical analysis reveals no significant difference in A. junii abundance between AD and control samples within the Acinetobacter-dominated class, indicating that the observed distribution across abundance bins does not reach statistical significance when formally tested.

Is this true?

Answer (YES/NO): NO